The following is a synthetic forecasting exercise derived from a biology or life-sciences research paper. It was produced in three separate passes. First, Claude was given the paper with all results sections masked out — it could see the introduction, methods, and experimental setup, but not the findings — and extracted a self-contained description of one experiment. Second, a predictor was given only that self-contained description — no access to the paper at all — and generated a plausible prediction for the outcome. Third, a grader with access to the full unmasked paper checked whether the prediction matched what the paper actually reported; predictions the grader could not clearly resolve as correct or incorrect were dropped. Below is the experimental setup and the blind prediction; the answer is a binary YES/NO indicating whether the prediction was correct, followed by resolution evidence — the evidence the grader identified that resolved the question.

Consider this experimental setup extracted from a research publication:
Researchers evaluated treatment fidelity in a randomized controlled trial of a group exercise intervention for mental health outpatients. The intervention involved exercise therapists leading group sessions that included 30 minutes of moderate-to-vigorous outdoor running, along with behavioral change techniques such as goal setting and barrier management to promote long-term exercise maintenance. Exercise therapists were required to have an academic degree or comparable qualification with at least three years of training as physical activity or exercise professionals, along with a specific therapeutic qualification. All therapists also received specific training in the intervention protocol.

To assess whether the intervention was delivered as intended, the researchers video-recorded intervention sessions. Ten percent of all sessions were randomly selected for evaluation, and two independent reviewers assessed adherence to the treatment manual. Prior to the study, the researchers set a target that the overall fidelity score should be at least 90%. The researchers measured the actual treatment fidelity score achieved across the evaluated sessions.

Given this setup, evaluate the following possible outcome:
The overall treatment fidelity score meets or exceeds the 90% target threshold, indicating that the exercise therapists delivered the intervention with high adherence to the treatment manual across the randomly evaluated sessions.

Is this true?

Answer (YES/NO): NO